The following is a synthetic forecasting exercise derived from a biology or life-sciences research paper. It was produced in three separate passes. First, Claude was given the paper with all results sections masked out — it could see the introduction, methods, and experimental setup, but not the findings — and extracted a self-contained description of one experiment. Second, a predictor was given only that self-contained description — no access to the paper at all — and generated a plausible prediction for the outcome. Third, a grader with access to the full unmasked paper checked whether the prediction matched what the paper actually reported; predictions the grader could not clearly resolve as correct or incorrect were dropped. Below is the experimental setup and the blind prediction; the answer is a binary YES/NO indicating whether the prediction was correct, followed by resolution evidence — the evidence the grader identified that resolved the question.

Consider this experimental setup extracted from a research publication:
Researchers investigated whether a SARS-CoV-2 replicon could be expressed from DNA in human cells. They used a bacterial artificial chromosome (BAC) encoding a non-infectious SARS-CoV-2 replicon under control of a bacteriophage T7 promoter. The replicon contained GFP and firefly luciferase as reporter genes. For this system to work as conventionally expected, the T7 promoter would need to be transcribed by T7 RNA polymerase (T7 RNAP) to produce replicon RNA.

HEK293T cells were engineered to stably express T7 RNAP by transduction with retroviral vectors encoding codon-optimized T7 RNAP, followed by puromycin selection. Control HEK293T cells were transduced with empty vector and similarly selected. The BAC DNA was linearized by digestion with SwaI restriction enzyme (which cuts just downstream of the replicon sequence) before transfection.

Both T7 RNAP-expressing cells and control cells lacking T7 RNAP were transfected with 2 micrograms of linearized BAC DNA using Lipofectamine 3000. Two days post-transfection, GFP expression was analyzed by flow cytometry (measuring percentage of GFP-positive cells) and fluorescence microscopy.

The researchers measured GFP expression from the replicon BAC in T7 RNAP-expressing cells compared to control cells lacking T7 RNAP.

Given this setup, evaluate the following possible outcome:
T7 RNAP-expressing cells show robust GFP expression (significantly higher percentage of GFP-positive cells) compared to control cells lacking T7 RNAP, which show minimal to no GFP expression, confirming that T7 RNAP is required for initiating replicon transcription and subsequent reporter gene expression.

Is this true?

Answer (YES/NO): NO